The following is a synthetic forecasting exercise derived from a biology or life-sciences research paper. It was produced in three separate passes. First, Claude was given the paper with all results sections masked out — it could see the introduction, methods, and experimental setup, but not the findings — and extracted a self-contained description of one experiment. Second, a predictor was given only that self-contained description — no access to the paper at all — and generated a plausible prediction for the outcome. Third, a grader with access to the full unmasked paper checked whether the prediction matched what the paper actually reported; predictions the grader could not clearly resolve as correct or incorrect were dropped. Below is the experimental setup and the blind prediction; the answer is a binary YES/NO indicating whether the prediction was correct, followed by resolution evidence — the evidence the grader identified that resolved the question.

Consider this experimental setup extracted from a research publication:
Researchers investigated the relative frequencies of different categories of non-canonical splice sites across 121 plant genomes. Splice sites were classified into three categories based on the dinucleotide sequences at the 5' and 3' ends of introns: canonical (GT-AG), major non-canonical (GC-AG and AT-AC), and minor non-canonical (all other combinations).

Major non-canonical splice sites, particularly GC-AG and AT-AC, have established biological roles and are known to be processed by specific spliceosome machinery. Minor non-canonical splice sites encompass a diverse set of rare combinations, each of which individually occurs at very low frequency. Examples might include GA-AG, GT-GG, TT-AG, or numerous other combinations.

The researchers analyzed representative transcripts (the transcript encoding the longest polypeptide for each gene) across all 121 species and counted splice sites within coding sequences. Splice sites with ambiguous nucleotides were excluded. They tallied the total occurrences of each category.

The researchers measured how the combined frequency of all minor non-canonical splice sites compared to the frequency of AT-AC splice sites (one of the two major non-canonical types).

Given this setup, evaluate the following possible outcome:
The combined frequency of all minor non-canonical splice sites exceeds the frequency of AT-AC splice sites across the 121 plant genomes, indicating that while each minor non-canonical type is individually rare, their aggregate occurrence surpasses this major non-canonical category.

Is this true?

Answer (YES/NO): YES